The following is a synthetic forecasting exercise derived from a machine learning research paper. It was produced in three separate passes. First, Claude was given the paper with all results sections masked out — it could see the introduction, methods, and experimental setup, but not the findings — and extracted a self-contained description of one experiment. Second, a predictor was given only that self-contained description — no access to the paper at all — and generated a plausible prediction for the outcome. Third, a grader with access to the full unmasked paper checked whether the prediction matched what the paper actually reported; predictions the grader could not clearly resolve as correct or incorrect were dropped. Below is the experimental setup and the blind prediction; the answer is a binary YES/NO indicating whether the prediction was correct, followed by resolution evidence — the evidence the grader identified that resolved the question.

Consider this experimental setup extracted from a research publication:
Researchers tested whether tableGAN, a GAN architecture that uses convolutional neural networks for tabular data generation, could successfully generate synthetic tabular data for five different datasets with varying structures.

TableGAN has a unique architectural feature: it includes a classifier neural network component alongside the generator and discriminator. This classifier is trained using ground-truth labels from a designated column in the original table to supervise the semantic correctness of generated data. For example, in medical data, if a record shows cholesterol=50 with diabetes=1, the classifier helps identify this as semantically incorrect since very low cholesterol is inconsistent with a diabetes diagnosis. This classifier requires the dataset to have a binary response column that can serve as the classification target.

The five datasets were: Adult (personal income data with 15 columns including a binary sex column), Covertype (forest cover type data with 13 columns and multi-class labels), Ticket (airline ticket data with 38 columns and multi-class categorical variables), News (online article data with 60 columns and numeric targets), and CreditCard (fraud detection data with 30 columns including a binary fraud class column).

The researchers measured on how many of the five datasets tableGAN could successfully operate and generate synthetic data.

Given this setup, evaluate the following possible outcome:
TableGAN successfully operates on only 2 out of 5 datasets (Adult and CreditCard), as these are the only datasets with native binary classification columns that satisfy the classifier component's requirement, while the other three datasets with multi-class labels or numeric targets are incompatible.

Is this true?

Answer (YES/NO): YES